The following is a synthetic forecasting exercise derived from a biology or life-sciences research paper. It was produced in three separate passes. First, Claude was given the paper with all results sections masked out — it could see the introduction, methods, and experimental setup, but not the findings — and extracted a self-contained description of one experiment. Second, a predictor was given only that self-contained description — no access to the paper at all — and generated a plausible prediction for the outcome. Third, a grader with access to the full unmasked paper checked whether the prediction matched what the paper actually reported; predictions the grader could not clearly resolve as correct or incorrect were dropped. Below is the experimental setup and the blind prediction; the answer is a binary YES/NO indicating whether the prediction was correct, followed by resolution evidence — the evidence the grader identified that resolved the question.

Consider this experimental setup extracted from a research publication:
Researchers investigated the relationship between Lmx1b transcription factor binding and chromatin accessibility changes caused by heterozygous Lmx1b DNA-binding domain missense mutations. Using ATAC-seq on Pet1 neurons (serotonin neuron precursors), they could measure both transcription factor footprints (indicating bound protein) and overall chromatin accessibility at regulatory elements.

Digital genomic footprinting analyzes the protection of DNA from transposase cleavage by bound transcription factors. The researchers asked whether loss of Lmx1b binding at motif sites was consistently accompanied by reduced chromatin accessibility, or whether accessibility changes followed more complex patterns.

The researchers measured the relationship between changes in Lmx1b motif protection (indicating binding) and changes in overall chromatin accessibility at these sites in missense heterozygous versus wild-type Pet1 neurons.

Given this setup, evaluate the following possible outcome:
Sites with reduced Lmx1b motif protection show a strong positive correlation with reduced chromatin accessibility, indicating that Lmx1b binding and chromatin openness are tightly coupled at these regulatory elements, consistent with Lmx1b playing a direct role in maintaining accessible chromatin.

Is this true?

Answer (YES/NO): YES